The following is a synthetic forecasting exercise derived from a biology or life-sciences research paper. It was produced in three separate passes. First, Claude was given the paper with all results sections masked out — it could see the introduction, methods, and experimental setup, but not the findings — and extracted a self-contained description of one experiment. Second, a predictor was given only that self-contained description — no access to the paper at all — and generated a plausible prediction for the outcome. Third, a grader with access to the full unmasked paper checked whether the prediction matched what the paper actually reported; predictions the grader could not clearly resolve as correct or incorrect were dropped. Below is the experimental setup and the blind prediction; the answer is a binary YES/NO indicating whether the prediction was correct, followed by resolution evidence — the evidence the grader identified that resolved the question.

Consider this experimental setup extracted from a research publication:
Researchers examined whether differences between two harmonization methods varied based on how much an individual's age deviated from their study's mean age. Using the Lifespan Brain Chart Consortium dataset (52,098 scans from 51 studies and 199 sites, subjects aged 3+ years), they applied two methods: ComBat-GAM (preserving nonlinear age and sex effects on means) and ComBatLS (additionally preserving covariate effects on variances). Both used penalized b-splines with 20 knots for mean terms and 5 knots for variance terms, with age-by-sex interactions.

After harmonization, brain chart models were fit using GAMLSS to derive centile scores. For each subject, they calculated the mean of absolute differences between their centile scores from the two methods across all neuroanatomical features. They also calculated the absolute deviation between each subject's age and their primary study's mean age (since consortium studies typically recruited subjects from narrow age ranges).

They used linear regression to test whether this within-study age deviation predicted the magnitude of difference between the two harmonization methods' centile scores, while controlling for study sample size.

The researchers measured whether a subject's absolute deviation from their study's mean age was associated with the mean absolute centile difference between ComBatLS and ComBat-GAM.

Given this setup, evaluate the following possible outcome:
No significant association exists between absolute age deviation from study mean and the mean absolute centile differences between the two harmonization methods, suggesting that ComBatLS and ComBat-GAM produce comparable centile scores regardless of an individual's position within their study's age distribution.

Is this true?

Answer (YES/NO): NO